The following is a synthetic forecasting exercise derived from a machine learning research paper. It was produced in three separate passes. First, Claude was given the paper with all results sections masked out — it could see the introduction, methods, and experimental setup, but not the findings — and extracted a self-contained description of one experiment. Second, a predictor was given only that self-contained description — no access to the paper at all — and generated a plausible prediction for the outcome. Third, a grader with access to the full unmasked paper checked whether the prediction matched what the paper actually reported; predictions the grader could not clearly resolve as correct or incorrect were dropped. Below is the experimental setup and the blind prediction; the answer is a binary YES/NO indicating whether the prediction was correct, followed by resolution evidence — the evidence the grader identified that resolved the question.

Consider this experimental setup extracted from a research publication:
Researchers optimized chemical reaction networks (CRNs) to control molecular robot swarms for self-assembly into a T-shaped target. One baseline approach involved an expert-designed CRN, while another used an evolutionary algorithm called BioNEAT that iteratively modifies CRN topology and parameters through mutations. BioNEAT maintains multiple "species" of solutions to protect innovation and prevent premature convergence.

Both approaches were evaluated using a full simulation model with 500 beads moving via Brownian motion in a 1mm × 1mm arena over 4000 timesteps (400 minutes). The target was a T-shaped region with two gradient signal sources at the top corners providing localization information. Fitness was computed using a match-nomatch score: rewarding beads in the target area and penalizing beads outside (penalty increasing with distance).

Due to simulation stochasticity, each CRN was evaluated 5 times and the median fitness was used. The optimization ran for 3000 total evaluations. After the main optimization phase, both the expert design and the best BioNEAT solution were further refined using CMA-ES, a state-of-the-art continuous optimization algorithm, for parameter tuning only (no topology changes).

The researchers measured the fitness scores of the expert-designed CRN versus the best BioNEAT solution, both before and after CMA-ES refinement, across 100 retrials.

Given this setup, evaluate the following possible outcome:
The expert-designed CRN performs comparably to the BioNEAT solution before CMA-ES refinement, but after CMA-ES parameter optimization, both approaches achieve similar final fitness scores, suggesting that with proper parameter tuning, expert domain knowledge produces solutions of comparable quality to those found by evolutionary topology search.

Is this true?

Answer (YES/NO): NO